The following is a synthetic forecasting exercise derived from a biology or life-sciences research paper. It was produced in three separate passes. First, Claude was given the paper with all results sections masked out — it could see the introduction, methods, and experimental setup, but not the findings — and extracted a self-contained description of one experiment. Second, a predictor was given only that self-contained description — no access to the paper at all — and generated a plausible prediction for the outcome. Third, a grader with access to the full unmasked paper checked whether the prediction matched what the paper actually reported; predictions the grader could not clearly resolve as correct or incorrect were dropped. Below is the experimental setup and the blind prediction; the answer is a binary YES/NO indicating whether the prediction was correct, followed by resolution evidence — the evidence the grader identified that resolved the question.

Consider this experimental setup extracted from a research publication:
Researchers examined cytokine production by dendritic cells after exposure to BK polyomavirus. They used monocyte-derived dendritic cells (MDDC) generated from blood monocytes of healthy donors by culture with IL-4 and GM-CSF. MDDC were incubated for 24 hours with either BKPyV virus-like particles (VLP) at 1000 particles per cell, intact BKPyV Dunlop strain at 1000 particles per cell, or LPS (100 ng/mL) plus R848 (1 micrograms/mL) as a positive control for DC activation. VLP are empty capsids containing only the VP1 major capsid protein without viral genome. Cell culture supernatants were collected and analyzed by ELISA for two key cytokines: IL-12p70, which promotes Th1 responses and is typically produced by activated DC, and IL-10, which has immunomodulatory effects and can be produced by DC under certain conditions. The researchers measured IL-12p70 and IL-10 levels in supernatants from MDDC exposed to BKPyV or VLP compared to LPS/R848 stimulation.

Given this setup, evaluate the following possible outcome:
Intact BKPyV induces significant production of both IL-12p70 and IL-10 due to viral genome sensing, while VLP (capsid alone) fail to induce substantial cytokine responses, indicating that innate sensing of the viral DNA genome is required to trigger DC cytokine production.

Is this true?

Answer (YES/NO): NO